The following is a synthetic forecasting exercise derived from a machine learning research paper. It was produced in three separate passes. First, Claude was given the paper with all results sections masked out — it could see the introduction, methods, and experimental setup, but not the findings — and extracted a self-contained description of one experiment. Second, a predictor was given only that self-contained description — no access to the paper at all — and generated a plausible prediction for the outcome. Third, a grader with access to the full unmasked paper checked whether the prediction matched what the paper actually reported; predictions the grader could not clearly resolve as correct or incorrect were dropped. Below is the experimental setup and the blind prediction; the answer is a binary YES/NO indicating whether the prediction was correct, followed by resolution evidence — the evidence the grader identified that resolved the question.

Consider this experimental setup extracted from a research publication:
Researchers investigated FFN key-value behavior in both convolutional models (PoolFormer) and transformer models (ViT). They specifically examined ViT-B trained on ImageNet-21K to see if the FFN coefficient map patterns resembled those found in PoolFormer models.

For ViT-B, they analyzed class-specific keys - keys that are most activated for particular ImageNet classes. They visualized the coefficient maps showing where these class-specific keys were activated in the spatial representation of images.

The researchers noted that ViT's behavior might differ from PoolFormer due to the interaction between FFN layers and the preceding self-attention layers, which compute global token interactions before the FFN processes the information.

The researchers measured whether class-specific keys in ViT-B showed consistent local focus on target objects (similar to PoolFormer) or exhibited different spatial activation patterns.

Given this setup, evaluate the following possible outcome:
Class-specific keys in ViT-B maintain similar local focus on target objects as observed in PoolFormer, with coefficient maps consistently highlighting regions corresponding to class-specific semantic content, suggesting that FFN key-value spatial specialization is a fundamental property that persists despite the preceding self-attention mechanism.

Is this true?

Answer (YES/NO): NO